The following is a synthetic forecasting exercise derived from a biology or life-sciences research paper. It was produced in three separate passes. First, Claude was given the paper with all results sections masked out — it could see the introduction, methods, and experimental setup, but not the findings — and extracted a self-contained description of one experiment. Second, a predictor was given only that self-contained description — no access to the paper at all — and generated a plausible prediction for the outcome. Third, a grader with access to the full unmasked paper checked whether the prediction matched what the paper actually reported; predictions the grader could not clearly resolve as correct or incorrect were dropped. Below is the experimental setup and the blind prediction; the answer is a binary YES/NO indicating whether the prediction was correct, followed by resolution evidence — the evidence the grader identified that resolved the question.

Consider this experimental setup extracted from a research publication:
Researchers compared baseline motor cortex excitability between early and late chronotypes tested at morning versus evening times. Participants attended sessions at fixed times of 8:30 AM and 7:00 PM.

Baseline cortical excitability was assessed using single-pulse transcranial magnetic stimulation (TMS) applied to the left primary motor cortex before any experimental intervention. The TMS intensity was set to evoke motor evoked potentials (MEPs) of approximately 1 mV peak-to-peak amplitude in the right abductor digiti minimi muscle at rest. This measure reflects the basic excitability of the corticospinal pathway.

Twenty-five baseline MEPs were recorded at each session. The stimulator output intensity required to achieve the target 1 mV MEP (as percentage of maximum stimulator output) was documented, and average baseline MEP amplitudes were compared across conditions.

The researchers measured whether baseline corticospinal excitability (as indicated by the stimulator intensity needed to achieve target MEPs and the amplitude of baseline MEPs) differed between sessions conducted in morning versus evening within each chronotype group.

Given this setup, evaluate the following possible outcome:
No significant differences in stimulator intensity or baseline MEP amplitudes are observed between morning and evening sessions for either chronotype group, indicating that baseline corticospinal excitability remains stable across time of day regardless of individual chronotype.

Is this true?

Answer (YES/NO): YES